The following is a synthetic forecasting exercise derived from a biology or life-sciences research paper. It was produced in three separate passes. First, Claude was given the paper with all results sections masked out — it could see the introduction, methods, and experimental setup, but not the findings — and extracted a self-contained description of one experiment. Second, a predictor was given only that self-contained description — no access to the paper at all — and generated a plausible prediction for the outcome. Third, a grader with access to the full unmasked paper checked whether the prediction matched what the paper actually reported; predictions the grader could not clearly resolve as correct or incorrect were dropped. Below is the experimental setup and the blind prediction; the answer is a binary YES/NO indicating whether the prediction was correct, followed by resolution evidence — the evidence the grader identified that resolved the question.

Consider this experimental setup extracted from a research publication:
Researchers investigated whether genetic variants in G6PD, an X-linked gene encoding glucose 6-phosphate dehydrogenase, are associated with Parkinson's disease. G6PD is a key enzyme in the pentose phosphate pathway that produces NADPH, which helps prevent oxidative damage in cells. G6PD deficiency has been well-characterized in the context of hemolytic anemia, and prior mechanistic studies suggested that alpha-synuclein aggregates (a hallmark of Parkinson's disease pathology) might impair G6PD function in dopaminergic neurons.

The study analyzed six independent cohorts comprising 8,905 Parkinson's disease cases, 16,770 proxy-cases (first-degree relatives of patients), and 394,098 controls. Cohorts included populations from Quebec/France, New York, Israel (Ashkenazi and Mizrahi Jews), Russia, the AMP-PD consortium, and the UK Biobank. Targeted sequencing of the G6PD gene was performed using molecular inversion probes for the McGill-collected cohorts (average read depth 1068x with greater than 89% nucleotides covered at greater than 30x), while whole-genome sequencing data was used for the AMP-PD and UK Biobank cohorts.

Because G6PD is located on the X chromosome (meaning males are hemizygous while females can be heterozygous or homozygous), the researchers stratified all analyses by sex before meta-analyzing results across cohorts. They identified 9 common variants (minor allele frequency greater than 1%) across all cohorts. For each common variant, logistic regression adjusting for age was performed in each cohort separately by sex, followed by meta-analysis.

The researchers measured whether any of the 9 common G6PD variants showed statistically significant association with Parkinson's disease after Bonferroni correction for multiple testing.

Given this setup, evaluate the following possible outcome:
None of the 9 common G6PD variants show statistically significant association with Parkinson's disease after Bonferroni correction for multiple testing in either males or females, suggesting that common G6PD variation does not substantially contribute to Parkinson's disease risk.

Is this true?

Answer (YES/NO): YES